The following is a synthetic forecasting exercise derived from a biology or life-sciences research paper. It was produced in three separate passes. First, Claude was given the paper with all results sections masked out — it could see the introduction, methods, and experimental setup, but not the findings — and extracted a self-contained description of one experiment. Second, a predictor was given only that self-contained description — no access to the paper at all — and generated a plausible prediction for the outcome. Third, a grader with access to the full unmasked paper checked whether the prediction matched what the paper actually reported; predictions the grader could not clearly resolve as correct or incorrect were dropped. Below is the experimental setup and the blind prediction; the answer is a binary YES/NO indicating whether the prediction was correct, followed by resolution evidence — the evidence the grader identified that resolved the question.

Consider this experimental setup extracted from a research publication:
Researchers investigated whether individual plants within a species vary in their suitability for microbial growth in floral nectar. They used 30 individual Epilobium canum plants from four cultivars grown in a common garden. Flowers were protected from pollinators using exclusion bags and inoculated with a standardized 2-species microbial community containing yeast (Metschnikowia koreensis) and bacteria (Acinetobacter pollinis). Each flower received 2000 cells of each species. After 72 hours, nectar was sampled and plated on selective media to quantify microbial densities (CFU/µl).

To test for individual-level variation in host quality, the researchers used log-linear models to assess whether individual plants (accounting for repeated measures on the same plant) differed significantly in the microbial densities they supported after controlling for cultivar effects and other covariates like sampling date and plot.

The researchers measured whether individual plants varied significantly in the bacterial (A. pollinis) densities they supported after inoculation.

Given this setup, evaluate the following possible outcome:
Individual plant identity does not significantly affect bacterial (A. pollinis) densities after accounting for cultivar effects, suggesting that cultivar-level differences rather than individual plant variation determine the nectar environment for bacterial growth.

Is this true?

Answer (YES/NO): NO